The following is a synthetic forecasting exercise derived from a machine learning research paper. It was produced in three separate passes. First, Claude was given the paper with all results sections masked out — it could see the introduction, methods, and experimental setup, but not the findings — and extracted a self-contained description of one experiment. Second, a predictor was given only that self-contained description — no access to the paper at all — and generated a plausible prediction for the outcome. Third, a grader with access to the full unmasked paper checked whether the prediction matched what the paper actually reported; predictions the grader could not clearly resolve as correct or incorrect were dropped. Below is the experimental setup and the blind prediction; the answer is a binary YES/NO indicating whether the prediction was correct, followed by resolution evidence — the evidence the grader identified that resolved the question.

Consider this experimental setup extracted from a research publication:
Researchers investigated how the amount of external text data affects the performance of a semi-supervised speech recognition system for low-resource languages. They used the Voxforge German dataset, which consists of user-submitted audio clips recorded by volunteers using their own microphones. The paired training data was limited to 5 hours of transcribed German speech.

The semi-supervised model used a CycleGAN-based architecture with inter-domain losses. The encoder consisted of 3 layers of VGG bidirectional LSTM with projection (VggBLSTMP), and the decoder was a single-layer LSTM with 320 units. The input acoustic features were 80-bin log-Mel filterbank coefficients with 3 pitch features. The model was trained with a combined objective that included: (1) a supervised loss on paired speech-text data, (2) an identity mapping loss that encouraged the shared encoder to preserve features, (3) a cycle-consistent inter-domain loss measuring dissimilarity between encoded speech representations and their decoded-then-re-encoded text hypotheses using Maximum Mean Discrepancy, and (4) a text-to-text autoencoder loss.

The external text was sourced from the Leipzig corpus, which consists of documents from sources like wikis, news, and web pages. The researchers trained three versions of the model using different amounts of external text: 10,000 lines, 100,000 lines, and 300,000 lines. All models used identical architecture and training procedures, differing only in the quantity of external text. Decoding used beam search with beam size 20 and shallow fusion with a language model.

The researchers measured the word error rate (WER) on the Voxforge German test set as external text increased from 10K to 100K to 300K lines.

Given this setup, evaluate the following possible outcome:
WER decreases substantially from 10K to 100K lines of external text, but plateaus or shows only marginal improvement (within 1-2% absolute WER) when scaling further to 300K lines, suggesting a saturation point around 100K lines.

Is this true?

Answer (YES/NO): YES